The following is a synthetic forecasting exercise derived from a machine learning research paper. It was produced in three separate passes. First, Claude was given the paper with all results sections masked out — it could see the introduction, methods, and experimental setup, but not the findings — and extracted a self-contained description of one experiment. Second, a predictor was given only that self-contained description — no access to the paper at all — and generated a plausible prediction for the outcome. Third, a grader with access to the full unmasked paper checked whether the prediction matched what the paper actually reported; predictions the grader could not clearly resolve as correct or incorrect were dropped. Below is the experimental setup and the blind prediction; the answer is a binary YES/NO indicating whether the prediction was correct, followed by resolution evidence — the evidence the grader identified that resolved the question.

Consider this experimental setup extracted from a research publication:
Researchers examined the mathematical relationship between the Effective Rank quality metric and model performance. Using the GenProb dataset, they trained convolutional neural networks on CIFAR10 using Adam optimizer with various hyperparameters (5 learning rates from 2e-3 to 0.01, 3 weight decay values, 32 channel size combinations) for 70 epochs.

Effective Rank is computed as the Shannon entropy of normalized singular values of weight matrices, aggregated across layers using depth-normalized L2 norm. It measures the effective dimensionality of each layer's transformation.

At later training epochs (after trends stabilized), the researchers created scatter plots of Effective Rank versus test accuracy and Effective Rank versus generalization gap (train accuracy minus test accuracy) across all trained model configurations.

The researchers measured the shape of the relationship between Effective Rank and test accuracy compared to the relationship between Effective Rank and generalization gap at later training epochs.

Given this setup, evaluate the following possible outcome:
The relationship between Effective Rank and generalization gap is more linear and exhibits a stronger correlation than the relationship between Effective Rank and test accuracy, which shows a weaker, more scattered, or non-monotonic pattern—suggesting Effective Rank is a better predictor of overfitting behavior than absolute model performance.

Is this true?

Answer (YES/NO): NO